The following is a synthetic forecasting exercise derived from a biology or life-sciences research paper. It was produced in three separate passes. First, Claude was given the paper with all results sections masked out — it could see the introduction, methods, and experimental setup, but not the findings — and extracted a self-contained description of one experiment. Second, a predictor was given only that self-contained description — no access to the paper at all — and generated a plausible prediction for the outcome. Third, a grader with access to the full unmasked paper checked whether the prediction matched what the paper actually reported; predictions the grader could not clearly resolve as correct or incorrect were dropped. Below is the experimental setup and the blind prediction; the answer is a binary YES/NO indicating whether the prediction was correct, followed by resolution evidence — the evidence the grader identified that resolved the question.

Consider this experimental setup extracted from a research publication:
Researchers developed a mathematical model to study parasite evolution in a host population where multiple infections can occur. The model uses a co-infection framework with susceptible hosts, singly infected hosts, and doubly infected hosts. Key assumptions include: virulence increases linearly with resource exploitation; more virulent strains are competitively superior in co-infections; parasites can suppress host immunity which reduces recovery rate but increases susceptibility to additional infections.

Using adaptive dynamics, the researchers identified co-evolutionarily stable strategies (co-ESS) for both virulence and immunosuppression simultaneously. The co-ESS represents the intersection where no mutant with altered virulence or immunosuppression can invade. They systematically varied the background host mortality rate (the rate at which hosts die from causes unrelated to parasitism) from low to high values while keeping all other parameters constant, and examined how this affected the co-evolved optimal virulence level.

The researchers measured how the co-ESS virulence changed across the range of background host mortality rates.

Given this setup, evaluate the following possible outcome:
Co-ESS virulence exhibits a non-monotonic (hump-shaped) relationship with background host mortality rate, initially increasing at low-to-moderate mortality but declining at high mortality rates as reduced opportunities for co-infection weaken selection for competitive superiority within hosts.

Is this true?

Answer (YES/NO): YES